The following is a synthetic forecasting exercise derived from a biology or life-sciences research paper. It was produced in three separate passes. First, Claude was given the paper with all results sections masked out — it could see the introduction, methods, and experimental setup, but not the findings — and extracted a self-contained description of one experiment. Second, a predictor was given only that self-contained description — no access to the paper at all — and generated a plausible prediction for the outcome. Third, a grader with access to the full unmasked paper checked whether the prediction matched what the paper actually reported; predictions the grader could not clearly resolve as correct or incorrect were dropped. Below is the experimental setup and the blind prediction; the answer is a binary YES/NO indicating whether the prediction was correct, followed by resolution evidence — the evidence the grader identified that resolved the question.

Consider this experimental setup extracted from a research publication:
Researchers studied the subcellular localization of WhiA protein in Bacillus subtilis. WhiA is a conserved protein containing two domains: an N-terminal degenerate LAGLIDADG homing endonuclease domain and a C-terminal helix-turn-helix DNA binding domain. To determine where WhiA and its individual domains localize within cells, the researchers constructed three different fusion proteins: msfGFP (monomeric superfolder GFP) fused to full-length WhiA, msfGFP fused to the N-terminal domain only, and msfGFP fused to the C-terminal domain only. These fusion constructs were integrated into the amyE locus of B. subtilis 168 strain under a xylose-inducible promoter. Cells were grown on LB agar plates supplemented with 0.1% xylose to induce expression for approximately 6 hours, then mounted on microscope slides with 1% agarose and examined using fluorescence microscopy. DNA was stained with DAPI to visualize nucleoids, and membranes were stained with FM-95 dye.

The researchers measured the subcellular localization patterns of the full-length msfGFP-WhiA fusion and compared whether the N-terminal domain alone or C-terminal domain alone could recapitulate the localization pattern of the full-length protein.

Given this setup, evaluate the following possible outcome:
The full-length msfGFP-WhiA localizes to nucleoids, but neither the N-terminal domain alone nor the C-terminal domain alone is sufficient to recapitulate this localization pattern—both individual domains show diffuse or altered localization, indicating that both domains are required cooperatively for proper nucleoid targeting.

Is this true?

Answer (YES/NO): NO